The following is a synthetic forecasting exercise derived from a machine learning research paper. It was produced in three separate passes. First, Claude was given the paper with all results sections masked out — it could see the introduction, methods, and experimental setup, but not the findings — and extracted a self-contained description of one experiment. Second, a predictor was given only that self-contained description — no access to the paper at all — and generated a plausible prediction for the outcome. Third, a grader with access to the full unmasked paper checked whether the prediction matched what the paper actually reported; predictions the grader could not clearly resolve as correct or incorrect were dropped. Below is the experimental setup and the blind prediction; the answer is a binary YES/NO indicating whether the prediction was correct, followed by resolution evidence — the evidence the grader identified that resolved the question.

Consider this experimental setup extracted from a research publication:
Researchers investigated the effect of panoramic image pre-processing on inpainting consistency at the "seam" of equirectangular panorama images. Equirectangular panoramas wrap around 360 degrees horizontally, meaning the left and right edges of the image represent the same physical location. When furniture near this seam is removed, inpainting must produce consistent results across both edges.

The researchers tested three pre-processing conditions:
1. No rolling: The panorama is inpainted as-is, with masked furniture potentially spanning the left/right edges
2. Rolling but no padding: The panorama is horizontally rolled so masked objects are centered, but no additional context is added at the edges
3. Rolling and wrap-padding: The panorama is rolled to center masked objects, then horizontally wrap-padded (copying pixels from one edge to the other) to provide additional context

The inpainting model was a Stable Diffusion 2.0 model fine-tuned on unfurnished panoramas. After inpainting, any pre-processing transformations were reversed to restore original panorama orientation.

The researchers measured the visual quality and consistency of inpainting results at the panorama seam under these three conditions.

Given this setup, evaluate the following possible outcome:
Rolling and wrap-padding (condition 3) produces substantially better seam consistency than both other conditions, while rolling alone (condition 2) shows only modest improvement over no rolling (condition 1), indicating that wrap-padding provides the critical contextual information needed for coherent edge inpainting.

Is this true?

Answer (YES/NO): NO